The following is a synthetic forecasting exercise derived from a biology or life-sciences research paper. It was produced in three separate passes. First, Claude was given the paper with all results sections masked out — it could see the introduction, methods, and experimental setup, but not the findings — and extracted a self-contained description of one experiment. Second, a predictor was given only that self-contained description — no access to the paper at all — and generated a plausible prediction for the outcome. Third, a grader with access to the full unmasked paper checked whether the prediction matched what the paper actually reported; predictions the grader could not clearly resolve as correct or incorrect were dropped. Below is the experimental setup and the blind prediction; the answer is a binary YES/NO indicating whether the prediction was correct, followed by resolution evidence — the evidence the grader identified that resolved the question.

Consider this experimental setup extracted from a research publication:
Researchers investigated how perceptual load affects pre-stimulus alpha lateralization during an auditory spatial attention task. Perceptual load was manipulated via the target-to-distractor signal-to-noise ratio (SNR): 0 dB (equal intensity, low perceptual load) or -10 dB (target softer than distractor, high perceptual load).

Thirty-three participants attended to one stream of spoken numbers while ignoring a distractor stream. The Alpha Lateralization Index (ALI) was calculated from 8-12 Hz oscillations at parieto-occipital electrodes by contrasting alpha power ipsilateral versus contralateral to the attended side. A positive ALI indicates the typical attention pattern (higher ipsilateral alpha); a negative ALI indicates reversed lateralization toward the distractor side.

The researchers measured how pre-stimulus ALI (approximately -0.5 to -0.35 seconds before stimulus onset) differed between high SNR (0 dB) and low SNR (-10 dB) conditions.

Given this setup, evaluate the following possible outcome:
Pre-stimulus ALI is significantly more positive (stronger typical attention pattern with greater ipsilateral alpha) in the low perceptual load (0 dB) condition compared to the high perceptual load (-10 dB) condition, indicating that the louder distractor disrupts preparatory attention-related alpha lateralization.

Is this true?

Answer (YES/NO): NO